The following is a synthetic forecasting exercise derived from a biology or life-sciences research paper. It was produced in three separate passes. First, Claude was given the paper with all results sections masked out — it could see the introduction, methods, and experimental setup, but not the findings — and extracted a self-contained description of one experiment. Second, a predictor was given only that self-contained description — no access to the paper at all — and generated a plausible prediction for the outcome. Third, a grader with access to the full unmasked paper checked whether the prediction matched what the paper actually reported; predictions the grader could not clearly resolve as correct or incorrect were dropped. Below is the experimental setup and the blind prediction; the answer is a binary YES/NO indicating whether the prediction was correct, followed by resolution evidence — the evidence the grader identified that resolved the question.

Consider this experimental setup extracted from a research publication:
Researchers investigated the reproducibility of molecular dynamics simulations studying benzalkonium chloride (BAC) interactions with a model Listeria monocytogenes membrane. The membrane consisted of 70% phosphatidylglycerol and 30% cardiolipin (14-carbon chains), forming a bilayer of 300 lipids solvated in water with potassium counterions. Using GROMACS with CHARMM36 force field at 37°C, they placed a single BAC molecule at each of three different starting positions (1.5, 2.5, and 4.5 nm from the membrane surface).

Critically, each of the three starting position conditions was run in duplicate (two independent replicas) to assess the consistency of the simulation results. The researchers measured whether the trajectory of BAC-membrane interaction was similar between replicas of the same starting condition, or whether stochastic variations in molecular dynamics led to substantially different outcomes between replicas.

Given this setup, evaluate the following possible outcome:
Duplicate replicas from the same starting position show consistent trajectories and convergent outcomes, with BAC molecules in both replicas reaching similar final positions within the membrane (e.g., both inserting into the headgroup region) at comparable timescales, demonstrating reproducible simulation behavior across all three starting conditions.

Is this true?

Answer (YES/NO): YES